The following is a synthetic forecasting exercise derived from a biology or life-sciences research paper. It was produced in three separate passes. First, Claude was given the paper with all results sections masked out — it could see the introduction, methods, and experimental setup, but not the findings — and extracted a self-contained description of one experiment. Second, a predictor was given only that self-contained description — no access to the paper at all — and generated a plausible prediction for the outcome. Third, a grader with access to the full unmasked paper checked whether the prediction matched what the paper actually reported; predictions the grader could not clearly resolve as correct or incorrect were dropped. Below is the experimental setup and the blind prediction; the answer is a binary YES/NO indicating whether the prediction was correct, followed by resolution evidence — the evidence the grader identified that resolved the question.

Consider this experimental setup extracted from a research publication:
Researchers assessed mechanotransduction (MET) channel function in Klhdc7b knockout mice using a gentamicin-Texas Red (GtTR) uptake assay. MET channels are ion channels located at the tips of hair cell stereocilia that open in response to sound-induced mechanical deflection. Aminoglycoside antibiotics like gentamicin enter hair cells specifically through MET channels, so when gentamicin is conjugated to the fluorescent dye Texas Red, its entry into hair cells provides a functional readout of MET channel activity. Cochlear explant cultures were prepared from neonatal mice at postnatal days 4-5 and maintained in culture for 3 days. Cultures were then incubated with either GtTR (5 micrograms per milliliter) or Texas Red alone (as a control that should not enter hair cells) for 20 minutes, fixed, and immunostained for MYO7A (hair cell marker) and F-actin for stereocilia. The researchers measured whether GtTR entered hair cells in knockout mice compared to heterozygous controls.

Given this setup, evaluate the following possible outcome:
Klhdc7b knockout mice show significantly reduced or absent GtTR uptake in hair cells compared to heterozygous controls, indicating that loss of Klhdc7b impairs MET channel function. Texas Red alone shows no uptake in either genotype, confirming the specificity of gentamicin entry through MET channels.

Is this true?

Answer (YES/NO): NO